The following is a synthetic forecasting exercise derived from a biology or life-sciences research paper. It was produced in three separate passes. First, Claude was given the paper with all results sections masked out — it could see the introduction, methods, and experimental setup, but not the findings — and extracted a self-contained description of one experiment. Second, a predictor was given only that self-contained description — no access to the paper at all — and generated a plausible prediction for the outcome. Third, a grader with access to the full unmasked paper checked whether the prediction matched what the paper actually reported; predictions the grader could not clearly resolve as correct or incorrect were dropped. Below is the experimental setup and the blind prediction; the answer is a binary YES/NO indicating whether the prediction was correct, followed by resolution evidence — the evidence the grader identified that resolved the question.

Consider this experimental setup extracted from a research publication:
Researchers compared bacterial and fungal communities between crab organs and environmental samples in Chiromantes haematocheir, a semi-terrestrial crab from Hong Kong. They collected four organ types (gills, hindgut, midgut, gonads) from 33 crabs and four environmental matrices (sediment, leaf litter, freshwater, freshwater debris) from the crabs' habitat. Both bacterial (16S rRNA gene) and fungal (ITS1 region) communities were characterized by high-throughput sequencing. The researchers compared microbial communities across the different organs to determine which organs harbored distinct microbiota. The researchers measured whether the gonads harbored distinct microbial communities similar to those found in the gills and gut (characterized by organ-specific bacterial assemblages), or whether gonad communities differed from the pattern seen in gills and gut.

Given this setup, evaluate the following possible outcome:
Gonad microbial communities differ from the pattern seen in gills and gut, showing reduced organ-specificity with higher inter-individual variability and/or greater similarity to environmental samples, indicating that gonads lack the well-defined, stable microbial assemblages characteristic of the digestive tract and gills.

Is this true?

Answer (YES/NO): YES